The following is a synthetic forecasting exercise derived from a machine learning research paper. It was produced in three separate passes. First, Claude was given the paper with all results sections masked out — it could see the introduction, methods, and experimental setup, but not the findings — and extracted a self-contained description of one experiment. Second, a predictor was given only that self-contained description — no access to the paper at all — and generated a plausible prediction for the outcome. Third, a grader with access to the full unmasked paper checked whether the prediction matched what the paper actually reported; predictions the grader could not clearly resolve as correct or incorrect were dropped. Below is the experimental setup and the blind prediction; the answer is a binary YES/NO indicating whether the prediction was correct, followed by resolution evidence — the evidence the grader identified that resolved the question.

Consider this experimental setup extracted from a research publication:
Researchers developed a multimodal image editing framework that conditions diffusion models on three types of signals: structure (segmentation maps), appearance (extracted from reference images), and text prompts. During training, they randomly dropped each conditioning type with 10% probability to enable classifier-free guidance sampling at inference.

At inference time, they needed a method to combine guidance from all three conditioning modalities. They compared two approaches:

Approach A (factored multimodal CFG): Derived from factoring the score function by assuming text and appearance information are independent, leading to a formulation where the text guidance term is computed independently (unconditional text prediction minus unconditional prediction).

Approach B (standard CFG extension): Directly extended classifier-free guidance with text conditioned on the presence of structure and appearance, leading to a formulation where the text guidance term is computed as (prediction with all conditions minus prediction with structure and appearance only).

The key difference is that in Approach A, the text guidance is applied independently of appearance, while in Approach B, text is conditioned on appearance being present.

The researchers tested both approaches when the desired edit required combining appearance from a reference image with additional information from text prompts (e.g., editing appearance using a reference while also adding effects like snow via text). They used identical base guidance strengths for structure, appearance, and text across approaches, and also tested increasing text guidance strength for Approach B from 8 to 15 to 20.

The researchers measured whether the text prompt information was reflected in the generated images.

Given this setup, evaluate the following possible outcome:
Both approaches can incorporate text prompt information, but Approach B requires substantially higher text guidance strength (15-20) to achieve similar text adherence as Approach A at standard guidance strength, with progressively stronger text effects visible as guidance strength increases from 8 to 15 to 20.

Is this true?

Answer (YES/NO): NO